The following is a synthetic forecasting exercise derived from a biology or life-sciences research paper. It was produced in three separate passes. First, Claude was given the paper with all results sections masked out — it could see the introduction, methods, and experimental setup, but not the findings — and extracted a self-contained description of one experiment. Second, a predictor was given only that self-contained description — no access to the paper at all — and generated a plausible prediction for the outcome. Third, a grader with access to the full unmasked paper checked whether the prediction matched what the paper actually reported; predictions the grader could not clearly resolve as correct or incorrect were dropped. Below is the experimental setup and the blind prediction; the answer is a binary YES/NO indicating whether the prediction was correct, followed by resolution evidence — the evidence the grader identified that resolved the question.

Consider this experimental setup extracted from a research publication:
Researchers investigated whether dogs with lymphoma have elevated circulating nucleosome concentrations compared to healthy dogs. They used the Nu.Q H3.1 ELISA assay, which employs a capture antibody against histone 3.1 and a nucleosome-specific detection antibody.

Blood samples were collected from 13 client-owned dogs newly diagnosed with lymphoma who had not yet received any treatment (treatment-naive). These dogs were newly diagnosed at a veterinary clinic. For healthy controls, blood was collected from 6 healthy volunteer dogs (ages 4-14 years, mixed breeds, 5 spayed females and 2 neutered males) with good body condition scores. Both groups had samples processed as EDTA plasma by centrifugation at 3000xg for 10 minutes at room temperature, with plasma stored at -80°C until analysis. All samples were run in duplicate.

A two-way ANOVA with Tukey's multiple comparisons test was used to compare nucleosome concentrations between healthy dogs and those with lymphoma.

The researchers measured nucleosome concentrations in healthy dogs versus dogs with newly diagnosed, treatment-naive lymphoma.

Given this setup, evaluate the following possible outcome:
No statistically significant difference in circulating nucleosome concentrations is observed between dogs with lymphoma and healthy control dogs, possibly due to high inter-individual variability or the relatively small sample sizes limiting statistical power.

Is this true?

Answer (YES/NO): NO